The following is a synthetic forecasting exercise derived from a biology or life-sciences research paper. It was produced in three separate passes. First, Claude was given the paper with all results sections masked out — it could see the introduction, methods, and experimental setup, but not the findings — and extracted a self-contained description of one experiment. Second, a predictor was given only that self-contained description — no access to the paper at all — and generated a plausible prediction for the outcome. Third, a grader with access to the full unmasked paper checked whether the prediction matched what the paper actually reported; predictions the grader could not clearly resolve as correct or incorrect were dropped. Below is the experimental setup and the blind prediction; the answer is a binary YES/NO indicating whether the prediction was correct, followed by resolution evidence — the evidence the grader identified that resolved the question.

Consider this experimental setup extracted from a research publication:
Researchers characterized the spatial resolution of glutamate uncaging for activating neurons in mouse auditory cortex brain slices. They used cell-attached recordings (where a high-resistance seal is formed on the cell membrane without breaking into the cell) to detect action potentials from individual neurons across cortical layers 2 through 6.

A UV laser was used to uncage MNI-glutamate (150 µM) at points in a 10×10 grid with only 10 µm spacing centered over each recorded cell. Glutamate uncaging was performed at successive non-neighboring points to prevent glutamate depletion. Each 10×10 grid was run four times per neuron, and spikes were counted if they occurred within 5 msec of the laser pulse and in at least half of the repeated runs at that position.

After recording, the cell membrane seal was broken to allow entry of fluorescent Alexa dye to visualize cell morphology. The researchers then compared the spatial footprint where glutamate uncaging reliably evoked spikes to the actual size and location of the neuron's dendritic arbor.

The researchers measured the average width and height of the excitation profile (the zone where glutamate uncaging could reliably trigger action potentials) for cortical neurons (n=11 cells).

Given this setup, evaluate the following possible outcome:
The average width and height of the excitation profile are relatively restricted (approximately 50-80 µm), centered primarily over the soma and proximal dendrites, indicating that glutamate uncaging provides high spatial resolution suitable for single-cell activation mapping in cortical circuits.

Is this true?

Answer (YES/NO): NO